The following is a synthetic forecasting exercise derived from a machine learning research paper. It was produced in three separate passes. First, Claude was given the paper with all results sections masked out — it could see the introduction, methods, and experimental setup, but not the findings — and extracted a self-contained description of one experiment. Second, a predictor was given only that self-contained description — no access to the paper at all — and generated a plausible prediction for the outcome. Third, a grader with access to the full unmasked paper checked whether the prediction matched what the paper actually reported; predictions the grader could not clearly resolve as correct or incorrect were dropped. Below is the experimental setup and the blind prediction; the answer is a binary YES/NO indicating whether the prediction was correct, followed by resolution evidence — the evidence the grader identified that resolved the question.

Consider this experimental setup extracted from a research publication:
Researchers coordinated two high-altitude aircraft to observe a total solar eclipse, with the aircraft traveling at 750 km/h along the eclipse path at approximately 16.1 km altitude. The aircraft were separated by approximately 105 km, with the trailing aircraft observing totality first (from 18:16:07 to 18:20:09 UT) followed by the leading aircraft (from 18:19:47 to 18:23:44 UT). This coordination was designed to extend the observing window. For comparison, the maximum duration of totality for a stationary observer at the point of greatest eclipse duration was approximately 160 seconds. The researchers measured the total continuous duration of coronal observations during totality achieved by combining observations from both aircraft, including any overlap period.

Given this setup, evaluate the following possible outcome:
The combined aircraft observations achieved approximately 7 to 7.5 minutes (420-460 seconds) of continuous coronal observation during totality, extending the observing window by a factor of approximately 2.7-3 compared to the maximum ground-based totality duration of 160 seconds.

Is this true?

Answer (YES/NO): YES